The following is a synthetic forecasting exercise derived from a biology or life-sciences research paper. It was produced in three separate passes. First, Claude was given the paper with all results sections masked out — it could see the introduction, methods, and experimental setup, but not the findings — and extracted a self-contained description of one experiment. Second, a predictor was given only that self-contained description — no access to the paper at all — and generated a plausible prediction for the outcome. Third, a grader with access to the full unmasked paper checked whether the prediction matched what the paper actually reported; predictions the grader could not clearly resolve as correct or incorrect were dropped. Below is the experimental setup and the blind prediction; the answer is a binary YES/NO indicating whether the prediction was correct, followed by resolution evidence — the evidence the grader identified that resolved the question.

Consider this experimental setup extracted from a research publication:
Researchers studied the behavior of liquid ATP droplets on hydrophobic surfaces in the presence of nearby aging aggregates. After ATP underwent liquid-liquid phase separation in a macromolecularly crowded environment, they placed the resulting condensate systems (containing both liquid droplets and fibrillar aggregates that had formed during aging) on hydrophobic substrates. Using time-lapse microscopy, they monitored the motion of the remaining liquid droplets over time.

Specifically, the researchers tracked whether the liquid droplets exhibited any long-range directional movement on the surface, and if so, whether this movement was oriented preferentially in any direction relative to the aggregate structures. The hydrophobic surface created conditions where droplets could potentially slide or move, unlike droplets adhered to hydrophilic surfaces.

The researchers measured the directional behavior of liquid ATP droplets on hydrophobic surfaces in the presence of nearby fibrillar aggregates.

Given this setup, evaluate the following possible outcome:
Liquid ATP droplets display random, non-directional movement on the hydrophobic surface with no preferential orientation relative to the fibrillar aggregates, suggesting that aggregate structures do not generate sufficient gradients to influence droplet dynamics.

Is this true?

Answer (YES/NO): NO